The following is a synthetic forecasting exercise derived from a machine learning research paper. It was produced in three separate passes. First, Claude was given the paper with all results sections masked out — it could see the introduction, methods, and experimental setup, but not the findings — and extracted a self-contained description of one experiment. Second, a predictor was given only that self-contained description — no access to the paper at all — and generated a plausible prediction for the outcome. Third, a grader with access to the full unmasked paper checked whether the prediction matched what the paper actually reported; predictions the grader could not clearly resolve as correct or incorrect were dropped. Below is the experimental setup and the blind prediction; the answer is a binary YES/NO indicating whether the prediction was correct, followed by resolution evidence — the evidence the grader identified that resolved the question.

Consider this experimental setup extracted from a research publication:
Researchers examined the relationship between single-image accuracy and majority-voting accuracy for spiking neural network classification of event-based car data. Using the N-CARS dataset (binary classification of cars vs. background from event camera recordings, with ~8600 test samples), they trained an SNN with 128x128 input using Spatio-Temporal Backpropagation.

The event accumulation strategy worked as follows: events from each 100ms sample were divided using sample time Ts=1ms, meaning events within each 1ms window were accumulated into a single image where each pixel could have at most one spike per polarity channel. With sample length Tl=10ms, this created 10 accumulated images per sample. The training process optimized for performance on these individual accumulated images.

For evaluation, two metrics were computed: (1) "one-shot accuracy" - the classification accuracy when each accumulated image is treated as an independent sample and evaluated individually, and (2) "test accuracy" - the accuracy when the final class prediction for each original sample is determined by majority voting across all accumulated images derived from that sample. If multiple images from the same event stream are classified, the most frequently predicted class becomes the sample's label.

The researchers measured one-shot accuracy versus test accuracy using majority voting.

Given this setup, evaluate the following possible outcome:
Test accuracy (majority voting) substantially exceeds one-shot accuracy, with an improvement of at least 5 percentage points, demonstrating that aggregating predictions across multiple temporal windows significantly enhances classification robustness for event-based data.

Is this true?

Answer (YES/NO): YES